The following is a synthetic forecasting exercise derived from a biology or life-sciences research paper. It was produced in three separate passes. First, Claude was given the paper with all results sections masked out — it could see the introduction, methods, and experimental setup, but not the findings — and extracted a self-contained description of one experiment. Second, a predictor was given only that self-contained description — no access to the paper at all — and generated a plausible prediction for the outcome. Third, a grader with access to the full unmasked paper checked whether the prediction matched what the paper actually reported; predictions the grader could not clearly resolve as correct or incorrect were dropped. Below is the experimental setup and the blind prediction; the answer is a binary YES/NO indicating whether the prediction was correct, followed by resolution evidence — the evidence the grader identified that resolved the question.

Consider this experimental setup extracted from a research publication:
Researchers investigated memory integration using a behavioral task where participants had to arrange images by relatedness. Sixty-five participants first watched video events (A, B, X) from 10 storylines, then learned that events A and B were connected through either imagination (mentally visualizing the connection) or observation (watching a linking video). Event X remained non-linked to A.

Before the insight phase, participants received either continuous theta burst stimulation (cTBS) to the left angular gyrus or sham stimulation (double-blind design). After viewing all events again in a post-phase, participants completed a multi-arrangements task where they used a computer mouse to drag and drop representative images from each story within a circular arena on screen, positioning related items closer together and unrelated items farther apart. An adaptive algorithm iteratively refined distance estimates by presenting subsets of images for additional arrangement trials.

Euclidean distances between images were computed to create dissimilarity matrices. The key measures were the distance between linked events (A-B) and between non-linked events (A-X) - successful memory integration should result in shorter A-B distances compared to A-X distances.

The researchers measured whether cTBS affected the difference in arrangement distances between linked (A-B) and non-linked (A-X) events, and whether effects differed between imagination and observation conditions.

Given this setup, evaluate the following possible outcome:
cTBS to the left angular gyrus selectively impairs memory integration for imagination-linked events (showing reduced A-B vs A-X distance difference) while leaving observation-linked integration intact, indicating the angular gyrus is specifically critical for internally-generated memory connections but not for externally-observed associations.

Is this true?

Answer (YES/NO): NO